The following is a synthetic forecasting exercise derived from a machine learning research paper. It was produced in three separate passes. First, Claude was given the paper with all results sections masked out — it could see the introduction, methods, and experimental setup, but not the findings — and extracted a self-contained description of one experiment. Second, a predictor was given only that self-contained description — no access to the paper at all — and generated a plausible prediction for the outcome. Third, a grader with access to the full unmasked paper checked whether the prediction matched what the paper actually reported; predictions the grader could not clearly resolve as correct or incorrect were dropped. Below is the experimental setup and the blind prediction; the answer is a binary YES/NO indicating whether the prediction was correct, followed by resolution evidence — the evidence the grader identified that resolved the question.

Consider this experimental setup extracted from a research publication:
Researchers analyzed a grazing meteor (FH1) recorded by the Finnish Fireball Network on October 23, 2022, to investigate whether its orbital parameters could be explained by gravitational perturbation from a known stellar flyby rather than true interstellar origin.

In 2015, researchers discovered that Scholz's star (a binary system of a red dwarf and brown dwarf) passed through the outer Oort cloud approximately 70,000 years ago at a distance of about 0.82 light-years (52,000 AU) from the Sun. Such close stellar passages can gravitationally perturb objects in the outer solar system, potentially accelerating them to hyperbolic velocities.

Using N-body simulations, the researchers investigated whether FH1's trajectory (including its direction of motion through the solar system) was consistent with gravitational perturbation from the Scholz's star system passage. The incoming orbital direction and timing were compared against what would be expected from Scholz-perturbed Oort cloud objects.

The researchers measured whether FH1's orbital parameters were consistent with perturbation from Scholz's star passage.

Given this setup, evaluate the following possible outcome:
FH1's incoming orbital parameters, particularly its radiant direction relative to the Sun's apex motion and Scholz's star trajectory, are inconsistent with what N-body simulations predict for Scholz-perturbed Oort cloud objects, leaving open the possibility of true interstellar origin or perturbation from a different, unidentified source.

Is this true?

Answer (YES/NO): NO